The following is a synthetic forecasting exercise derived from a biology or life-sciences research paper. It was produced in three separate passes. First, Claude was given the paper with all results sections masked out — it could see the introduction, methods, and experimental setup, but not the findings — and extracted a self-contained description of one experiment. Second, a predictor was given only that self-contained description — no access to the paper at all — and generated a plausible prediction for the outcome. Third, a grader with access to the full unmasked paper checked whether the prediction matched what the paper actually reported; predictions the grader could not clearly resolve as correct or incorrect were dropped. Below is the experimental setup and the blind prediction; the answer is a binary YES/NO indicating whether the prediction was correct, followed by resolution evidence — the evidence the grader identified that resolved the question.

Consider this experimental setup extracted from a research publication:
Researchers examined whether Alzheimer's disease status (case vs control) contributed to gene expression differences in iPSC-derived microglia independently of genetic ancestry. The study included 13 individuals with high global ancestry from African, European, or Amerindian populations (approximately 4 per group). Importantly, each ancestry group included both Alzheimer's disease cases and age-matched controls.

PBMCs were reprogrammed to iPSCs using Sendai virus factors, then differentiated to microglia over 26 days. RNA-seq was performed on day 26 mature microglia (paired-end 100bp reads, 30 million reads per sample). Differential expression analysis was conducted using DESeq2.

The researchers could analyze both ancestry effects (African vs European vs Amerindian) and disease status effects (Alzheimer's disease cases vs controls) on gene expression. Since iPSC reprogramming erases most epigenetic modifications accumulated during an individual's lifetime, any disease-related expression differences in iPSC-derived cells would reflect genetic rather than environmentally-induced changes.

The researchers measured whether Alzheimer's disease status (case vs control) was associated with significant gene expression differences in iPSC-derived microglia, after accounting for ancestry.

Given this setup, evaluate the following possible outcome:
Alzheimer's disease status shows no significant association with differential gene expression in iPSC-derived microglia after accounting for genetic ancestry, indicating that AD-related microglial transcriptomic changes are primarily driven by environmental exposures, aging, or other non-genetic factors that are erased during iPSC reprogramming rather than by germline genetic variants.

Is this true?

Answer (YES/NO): NO